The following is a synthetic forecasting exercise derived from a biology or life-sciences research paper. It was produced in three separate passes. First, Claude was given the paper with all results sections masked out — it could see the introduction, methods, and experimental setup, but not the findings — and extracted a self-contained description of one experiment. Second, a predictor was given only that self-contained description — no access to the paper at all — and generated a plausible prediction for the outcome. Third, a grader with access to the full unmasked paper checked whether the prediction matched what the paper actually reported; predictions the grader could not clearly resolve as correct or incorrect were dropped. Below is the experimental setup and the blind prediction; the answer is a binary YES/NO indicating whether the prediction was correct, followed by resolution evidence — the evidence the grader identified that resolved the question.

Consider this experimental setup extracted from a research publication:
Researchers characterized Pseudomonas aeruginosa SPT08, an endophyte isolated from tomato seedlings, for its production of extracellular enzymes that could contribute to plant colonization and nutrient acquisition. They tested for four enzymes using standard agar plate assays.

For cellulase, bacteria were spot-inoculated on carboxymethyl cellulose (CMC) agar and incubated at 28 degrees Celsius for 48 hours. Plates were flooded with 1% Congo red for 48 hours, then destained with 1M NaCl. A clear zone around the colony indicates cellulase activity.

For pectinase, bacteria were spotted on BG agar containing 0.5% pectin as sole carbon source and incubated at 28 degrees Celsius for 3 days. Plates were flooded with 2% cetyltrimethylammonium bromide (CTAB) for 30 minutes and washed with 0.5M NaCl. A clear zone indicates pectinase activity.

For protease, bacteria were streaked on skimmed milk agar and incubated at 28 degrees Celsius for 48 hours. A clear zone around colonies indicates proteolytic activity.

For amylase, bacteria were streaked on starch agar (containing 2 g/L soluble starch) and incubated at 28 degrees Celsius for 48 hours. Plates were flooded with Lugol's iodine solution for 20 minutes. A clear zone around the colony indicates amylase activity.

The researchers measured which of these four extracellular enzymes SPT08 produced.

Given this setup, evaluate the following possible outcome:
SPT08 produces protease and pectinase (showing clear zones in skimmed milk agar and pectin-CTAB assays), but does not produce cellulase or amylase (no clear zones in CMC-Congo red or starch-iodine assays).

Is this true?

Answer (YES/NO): NO